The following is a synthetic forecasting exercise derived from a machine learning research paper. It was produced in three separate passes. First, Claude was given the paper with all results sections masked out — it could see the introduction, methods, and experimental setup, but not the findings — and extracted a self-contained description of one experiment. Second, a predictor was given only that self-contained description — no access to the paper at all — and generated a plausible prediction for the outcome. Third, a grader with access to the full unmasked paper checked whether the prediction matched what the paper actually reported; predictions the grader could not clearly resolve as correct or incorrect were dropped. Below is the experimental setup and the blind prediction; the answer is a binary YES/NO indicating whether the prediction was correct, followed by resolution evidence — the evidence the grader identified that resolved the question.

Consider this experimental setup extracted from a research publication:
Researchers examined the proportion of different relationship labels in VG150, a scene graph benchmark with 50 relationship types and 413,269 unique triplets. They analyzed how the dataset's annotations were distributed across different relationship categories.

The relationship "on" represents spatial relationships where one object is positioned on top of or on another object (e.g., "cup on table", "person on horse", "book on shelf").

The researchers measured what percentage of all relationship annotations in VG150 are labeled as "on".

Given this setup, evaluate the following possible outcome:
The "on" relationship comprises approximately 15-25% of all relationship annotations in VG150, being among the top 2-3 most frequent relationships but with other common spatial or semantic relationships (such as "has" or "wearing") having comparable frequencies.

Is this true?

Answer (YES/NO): NO